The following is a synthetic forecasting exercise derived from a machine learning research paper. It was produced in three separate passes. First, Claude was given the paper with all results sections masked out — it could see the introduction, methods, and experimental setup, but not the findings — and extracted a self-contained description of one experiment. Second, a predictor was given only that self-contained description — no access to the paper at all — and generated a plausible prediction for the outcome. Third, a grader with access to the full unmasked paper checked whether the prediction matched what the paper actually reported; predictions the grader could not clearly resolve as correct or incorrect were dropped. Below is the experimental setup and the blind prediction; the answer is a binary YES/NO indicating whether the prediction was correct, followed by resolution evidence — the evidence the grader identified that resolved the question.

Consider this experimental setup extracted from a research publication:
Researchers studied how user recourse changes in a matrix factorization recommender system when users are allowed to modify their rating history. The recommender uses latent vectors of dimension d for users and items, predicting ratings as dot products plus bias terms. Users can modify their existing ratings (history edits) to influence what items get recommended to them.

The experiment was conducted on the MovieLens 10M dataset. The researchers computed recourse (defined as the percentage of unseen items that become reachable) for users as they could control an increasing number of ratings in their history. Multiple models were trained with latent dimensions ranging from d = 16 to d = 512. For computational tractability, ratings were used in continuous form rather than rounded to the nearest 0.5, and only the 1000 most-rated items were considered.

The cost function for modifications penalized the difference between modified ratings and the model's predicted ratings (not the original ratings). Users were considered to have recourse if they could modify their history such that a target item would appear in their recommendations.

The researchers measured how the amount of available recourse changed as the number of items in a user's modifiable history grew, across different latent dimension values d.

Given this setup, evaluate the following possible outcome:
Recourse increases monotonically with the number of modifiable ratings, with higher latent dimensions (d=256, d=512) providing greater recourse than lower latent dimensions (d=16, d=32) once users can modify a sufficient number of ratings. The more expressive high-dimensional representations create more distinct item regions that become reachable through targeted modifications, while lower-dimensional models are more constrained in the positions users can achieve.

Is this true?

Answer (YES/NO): YES